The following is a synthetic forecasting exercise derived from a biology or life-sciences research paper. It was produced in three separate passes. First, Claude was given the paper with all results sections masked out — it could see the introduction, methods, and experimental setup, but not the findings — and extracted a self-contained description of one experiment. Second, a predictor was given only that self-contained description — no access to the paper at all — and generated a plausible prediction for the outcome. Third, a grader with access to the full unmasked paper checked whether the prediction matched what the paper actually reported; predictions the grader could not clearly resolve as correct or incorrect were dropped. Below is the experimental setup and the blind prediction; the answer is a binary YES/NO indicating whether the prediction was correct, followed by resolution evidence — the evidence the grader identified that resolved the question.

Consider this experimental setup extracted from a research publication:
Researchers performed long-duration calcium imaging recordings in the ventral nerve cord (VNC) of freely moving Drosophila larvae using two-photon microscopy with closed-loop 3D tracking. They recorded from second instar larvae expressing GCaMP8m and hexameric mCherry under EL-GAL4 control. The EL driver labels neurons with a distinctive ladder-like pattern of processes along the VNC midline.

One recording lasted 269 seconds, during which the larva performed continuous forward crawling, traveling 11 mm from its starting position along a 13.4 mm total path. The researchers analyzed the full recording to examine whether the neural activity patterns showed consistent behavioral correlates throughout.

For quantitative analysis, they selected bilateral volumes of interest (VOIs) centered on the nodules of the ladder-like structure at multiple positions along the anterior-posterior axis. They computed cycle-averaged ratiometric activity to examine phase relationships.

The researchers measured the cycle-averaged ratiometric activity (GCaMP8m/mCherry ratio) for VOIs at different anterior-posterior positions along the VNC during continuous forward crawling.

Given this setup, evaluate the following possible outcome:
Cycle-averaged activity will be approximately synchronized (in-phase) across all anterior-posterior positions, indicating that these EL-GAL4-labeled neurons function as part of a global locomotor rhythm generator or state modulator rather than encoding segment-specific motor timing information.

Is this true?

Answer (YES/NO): NO